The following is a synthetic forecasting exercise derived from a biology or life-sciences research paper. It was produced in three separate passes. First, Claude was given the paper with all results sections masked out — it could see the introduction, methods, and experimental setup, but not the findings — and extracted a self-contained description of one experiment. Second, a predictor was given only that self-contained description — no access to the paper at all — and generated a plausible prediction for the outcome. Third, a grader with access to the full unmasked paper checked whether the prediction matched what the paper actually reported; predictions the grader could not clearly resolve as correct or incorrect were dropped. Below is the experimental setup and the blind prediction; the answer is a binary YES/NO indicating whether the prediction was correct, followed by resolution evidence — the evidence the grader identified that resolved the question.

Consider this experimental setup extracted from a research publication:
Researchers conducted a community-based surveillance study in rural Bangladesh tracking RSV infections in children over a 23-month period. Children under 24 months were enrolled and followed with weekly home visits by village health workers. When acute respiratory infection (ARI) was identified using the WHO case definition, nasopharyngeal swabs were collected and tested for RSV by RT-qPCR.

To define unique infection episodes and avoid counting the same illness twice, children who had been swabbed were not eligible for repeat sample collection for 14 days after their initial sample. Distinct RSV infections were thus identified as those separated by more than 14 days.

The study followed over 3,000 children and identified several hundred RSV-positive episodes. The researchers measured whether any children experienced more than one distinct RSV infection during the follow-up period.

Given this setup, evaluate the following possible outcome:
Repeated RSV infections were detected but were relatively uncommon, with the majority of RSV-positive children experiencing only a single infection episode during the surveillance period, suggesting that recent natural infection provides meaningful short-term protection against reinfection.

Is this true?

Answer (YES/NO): YES